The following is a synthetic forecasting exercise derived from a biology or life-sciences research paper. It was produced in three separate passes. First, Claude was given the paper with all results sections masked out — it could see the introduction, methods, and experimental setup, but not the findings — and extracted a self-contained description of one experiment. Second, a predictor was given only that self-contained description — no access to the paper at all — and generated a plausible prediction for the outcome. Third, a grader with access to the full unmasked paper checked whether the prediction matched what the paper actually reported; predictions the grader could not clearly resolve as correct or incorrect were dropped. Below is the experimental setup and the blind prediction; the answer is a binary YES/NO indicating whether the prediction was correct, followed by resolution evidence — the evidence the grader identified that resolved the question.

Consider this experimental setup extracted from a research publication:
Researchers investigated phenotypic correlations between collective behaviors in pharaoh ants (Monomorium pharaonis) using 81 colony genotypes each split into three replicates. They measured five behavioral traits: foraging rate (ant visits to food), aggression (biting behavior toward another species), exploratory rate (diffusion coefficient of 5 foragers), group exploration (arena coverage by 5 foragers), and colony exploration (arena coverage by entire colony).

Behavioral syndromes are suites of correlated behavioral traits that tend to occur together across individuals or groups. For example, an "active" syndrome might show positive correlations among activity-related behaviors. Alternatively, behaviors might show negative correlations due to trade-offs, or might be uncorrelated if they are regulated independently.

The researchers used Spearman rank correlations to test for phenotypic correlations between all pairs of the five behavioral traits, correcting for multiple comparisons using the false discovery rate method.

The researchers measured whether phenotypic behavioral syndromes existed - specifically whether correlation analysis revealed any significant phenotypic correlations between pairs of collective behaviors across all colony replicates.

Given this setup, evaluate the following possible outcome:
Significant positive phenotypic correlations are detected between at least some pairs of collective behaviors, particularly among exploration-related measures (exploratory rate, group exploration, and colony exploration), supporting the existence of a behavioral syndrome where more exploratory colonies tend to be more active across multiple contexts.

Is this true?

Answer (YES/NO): NO